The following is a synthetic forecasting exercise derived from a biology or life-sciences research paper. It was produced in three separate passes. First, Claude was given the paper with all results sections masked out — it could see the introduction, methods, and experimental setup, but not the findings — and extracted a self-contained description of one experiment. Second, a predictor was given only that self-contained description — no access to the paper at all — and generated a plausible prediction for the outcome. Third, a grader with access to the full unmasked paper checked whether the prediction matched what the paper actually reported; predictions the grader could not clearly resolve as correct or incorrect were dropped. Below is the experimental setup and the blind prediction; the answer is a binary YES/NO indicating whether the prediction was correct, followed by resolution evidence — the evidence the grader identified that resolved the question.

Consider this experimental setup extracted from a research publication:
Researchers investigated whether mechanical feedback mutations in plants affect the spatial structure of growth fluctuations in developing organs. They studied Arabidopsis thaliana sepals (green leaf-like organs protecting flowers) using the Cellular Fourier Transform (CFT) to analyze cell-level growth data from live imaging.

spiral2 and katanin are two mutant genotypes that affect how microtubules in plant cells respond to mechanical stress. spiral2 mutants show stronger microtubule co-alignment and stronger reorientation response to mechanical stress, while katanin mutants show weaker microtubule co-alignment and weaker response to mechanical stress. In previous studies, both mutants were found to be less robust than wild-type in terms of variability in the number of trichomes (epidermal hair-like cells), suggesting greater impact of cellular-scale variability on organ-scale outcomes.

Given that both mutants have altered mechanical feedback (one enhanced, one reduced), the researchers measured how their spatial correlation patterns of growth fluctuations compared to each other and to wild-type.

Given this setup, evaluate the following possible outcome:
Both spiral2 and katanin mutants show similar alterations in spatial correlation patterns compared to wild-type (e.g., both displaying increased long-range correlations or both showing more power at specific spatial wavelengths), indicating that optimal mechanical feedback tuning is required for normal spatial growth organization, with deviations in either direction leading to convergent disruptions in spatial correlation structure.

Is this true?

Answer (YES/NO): YES